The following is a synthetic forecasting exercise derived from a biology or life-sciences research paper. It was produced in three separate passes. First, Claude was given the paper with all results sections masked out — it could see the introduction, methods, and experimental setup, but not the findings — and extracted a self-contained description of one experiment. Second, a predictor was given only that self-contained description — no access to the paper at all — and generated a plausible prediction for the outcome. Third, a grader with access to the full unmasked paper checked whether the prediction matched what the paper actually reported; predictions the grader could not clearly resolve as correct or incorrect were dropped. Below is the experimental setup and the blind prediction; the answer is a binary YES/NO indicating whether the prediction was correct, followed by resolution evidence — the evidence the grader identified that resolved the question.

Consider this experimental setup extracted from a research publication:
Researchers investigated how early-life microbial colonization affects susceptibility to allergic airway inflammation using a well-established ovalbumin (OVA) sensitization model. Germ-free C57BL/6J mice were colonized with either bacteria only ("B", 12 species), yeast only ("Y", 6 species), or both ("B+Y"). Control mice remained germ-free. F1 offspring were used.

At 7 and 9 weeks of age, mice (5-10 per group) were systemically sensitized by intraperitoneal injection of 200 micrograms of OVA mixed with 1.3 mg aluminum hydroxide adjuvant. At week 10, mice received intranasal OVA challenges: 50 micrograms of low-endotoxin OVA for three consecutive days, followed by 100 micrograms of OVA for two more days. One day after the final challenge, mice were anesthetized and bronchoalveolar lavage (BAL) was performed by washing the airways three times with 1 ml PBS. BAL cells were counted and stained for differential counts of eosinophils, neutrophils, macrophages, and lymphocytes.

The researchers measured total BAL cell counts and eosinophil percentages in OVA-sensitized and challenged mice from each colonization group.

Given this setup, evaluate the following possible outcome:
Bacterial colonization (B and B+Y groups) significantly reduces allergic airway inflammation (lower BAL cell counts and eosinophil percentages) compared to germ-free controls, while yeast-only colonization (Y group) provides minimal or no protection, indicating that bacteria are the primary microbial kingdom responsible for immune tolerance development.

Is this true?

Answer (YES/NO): YES